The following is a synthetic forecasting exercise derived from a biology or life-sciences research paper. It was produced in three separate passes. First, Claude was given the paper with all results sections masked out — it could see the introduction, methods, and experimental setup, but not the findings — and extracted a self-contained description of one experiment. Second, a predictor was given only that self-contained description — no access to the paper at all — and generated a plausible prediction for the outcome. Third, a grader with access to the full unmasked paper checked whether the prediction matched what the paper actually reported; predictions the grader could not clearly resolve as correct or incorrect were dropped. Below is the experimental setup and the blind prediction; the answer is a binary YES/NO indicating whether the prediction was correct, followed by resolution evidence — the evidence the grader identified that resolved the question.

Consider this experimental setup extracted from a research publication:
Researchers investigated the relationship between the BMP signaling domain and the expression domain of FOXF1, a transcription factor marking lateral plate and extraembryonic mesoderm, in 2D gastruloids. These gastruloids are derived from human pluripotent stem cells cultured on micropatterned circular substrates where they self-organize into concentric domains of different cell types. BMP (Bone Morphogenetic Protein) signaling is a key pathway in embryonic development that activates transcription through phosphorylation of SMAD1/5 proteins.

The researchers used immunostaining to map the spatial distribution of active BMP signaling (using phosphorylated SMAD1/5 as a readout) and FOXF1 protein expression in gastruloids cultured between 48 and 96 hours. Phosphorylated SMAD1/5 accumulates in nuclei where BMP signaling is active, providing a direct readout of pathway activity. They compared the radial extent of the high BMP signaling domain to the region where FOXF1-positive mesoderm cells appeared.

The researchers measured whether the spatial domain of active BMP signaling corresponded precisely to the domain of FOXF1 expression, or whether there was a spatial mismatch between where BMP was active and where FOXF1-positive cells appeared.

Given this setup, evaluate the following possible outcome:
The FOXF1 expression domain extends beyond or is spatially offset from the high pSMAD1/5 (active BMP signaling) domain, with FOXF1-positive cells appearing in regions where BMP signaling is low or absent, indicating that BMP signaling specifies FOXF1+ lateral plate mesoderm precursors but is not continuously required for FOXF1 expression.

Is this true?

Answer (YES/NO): NO